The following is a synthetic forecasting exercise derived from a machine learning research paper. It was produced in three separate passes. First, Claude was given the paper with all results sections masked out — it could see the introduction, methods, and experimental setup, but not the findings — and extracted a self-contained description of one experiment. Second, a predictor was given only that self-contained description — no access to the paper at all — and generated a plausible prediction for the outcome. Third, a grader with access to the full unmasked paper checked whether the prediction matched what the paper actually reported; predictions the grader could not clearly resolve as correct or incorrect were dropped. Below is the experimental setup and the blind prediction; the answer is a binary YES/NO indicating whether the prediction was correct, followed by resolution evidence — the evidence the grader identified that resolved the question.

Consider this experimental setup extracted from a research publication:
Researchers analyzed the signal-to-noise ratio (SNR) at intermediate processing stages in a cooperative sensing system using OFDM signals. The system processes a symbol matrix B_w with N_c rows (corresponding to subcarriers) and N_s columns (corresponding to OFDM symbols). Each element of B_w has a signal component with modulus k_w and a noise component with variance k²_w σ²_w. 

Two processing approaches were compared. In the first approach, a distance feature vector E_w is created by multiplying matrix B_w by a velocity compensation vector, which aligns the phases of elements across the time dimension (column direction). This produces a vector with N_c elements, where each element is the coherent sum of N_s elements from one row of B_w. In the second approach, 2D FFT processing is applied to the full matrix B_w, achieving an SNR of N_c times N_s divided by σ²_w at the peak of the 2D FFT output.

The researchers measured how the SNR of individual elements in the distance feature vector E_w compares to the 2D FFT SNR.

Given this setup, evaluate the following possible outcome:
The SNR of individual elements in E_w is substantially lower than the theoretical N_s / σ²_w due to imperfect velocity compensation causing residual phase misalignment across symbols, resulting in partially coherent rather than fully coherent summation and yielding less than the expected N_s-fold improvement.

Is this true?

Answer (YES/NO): NO